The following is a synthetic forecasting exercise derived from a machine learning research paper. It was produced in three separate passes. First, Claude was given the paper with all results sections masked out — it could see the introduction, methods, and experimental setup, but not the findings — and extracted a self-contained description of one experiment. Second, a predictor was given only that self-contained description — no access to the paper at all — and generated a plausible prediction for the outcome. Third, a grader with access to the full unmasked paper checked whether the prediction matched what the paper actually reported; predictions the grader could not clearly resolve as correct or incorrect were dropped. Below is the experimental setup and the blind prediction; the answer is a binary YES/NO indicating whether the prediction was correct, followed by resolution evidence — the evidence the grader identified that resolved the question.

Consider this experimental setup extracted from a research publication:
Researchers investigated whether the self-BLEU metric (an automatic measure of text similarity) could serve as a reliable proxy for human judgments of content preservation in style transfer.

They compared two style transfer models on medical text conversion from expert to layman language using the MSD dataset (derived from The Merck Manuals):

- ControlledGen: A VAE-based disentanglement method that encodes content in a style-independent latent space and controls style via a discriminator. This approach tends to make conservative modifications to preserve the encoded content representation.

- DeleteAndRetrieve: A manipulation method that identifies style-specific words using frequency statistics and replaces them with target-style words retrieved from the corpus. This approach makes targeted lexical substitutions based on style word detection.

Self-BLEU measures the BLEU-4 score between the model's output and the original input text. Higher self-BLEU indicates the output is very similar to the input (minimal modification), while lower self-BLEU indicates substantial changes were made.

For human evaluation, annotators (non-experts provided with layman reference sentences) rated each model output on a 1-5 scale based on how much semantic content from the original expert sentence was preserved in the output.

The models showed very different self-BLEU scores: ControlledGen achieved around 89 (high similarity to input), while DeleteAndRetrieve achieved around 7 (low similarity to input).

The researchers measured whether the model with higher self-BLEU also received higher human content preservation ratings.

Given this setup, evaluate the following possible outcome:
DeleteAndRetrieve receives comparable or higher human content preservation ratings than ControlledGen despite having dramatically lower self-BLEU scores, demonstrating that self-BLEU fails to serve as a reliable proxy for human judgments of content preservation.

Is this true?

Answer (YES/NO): NO